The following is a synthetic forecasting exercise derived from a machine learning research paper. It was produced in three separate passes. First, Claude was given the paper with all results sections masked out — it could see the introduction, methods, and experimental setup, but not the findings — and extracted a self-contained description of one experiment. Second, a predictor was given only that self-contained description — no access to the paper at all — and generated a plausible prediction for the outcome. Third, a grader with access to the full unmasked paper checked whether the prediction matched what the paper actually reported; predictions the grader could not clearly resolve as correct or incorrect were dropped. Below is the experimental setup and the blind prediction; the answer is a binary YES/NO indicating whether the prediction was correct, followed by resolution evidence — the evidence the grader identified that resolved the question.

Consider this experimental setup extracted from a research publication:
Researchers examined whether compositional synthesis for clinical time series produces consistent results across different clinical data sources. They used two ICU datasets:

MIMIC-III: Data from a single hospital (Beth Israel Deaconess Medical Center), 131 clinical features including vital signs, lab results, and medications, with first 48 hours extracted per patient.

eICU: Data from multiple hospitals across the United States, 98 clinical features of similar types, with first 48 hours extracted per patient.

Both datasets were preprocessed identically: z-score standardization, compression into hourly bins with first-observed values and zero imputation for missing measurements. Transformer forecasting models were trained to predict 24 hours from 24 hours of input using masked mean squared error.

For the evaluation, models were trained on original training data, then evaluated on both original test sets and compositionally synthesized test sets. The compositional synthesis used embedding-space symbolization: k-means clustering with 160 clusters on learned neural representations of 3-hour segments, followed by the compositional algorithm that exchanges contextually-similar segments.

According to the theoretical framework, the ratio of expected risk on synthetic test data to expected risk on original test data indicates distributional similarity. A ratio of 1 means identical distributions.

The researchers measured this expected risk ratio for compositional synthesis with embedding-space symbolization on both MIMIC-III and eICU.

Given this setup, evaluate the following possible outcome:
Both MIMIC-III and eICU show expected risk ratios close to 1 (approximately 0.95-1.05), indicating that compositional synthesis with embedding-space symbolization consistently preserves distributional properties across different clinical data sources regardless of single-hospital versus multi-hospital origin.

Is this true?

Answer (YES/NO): YES